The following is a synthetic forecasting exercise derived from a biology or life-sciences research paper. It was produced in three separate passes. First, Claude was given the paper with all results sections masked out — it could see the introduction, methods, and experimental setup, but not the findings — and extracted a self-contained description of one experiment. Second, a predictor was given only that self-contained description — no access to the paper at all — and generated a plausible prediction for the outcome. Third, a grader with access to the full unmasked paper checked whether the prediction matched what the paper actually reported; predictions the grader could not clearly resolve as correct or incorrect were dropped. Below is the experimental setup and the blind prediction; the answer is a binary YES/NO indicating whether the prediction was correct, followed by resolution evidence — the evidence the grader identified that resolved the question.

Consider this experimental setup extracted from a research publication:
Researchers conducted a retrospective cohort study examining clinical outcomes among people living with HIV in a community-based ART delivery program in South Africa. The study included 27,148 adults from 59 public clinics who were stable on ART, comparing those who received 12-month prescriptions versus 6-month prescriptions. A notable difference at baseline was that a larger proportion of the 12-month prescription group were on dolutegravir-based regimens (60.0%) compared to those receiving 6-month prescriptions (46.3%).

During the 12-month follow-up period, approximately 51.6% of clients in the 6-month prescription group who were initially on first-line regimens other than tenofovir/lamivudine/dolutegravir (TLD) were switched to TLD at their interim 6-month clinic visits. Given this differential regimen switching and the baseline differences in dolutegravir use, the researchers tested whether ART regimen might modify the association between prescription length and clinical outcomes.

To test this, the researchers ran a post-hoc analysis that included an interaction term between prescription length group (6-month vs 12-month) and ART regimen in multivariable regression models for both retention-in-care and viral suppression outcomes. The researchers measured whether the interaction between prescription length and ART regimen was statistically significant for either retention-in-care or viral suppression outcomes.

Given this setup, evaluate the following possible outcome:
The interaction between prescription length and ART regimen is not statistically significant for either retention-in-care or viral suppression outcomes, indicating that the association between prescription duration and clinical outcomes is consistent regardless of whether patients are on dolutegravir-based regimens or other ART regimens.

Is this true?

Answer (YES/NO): YES